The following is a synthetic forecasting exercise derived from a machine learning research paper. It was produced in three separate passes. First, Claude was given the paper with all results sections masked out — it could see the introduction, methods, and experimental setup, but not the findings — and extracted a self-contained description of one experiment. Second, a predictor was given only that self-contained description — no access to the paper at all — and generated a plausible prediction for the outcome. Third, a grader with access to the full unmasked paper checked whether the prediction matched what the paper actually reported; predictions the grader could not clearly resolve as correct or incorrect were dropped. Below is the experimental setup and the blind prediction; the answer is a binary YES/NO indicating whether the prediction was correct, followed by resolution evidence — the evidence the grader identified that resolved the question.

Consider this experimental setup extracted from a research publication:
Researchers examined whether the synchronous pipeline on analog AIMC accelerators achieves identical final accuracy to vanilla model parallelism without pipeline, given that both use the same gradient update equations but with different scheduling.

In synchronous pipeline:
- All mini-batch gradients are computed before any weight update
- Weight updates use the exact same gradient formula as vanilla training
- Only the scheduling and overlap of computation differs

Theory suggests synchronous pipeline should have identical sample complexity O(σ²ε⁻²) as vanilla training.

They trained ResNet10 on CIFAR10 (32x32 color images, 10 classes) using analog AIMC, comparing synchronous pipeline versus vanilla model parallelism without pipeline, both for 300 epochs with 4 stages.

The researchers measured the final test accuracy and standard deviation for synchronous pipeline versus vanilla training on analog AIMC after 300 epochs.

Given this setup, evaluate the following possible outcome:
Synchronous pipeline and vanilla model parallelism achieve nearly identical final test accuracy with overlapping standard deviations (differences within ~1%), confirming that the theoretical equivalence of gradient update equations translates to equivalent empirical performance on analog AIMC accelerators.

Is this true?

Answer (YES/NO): YES